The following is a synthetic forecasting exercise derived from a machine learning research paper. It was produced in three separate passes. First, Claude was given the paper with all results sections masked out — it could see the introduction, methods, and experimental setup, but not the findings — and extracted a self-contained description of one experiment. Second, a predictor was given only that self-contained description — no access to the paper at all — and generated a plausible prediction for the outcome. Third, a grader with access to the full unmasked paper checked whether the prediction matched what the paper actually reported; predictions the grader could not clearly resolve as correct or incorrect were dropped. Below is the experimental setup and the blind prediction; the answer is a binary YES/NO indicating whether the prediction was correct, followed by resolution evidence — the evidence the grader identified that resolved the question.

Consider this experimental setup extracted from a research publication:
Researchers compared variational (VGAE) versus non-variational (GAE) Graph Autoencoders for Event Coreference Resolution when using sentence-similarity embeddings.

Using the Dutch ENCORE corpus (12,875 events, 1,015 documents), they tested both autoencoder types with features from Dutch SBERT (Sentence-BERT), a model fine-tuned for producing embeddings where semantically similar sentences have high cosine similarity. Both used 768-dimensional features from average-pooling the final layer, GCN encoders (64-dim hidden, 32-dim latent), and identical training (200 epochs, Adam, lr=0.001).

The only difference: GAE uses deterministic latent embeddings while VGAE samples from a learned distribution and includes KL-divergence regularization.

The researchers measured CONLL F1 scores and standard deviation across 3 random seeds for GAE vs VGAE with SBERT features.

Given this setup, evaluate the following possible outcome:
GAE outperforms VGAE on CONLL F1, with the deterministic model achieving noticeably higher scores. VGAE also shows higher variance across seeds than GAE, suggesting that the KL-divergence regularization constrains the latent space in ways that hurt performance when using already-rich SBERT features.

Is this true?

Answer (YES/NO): YES